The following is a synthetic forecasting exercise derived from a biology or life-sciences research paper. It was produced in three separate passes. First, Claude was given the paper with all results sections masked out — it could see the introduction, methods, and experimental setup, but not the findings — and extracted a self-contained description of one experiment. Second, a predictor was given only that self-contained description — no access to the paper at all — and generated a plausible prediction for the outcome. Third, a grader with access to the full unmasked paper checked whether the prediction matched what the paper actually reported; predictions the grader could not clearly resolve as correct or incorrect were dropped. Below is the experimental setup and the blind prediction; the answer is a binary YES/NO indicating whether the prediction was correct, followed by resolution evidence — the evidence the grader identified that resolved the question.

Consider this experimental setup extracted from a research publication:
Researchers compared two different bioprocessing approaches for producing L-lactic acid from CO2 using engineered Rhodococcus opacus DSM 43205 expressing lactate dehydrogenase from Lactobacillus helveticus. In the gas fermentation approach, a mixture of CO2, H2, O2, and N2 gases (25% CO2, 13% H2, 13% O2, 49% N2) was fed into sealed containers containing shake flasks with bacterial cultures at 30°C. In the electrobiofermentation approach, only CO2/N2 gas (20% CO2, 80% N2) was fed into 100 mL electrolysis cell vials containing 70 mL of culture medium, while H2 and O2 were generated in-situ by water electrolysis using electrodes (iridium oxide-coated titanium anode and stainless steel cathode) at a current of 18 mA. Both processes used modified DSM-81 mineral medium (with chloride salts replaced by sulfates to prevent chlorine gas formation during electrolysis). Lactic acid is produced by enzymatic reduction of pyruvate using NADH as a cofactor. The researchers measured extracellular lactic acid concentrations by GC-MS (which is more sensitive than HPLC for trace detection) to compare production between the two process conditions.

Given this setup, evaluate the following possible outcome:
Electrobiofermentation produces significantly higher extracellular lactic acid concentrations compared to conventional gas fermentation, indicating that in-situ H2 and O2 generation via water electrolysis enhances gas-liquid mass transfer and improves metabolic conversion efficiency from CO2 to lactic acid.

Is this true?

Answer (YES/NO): NO